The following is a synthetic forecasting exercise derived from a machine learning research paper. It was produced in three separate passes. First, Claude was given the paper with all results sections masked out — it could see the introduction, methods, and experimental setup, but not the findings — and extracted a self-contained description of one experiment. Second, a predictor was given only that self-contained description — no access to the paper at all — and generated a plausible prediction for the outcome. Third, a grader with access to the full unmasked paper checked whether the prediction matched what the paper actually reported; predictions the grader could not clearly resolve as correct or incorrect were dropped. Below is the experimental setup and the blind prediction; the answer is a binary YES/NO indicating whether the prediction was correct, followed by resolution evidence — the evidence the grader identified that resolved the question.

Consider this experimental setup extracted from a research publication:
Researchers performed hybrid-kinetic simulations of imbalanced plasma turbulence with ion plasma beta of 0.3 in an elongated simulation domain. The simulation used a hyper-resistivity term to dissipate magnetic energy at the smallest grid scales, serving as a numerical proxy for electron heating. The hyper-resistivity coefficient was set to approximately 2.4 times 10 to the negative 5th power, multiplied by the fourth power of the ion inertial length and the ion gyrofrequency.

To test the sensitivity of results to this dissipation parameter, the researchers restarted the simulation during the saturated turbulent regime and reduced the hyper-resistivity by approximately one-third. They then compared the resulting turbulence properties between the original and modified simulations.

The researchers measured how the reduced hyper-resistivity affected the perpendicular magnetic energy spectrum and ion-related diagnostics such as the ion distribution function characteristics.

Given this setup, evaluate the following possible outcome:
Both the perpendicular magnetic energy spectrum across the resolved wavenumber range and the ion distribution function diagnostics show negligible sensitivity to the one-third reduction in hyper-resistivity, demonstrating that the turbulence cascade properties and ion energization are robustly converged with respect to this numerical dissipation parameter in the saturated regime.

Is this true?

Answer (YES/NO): NO